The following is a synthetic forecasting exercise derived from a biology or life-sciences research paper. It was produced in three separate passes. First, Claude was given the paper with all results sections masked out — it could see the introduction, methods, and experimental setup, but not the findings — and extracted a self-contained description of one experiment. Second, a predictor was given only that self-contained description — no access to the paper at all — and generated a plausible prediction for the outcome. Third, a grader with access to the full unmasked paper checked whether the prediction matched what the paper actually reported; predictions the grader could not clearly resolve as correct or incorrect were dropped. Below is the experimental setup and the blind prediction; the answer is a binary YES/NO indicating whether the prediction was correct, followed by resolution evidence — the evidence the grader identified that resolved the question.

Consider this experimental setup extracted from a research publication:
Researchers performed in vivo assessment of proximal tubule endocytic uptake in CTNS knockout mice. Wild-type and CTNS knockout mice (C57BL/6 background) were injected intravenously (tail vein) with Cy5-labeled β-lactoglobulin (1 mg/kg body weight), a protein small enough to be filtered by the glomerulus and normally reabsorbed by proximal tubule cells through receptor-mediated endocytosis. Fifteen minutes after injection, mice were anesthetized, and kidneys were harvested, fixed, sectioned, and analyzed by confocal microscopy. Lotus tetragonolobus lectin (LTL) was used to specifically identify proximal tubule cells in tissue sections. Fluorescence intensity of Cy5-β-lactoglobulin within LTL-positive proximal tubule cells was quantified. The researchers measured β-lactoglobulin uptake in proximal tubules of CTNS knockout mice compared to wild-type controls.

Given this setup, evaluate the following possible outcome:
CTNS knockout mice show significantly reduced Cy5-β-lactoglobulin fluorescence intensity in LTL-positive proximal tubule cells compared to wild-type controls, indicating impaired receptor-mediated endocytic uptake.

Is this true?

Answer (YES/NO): YES